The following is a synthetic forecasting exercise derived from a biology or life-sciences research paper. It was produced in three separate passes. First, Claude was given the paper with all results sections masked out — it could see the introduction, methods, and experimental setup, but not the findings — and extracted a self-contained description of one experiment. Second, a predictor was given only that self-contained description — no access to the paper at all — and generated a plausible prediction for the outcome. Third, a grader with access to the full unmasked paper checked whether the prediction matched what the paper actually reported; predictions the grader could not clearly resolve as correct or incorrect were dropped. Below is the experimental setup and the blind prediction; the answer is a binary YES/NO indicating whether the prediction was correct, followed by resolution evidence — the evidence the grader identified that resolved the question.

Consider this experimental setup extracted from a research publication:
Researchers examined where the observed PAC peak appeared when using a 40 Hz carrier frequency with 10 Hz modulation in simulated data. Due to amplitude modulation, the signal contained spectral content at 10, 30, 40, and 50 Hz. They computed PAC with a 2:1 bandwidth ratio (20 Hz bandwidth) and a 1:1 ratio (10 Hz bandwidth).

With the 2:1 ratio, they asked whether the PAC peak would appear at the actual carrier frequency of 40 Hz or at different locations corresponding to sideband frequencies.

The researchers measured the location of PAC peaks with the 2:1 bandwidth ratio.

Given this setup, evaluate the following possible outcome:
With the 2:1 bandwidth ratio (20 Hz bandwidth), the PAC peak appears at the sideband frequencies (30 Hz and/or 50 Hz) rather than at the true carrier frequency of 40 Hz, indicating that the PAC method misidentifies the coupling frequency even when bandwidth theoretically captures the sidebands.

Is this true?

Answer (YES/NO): NO